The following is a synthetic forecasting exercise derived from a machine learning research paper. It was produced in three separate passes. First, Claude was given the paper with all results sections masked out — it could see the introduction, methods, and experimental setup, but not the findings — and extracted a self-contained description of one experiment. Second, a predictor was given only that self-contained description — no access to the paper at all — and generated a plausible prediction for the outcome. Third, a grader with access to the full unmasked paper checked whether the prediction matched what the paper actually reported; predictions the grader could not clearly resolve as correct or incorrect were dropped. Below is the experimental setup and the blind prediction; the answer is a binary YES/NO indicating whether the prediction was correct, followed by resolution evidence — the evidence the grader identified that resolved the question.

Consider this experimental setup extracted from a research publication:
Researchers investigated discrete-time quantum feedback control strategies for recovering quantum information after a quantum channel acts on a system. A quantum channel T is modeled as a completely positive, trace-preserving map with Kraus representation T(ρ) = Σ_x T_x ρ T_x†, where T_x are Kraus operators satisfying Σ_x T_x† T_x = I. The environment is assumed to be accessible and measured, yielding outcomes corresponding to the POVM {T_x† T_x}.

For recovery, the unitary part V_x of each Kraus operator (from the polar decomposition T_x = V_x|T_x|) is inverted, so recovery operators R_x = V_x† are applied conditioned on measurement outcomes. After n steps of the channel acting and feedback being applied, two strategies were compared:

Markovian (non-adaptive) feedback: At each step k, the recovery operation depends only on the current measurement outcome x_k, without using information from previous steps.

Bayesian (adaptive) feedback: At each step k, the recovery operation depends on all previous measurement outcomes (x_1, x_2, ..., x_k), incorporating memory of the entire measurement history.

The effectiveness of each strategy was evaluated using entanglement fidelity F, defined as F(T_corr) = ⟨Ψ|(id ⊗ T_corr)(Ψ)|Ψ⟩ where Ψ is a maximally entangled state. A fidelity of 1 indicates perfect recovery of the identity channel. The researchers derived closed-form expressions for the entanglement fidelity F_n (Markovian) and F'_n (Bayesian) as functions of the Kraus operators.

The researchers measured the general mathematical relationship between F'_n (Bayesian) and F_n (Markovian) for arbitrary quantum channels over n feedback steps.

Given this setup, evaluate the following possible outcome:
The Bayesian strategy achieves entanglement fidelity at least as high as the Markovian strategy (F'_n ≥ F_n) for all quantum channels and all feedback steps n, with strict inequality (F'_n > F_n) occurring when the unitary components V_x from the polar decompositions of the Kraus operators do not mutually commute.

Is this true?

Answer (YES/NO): NO